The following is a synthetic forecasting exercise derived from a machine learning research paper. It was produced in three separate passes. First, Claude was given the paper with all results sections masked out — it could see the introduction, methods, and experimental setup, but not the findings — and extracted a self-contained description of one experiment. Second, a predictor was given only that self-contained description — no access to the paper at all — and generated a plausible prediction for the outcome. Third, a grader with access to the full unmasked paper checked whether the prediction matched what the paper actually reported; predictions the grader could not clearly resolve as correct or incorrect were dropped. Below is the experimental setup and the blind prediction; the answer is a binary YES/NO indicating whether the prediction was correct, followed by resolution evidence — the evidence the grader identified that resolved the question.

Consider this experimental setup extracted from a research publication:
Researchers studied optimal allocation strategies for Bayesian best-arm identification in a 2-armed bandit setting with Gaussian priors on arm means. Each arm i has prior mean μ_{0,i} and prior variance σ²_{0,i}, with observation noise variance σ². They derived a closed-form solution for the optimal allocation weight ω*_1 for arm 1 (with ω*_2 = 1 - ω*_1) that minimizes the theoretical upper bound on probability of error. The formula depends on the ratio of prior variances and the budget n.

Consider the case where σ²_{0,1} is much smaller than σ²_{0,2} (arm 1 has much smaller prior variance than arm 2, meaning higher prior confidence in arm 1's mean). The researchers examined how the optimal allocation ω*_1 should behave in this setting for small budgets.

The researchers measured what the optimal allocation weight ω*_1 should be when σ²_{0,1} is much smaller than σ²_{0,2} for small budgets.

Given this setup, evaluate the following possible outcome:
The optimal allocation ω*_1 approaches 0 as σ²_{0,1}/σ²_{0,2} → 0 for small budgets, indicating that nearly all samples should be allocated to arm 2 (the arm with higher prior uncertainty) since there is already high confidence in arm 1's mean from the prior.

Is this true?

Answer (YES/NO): YES